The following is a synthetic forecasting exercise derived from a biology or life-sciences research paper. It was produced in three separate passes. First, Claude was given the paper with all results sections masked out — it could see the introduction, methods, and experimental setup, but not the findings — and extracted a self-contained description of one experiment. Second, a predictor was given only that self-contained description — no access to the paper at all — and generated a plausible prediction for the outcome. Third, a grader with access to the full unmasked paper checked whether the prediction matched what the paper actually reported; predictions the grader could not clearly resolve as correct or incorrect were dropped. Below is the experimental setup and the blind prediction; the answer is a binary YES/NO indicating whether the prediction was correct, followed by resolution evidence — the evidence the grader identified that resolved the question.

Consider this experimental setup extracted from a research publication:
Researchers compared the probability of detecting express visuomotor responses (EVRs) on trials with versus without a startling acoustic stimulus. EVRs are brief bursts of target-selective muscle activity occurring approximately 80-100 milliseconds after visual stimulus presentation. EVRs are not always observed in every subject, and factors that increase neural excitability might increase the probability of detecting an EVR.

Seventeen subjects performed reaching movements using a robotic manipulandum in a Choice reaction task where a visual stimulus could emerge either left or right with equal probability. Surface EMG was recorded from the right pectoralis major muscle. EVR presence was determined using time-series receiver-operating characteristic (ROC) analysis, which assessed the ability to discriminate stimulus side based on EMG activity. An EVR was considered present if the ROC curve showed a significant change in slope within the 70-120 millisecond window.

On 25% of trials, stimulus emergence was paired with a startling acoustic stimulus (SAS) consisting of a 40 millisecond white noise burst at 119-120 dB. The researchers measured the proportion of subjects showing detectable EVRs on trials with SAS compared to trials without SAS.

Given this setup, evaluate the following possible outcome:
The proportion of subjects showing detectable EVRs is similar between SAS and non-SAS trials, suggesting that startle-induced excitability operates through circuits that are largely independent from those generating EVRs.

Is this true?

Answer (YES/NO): NO